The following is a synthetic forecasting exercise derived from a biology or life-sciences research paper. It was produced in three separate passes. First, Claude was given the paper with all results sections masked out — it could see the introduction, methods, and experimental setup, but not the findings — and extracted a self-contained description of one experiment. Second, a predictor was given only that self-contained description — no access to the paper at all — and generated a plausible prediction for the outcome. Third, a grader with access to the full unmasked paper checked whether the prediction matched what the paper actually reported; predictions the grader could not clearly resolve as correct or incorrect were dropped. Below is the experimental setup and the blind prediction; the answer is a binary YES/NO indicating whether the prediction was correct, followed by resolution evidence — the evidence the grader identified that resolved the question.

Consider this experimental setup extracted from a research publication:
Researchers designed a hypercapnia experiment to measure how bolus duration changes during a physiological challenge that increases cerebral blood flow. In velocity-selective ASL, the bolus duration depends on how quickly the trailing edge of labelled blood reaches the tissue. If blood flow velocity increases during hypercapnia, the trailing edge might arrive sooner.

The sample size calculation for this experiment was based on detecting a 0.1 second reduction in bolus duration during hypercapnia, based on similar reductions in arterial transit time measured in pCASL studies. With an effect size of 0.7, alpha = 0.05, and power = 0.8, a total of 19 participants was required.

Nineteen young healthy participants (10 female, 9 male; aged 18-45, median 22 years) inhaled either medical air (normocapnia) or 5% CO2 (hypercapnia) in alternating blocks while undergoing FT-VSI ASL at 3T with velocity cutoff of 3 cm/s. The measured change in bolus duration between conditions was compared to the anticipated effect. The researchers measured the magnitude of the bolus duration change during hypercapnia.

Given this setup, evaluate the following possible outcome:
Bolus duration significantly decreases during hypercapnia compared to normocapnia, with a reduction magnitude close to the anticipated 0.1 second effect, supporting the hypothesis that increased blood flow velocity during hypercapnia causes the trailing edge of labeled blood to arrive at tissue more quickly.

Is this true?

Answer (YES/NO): NO